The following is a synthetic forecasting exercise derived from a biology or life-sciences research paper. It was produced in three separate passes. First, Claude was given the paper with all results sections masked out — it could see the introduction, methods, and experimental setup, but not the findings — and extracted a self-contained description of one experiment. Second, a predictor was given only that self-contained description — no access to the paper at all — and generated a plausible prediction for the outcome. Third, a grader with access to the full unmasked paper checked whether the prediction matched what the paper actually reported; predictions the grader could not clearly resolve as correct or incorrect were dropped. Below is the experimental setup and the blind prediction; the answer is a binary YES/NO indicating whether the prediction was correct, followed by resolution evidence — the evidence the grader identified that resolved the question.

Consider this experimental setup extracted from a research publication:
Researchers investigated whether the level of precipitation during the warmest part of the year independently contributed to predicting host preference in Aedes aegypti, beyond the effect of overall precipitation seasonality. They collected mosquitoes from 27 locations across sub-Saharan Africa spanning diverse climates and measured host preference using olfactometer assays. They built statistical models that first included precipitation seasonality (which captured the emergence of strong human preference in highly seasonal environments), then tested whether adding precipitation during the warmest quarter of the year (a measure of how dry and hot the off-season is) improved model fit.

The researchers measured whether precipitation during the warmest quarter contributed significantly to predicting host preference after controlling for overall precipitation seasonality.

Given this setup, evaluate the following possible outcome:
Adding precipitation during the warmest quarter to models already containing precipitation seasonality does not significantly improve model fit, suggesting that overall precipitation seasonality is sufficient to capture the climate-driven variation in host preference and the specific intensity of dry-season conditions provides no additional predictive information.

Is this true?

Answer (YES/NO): NO